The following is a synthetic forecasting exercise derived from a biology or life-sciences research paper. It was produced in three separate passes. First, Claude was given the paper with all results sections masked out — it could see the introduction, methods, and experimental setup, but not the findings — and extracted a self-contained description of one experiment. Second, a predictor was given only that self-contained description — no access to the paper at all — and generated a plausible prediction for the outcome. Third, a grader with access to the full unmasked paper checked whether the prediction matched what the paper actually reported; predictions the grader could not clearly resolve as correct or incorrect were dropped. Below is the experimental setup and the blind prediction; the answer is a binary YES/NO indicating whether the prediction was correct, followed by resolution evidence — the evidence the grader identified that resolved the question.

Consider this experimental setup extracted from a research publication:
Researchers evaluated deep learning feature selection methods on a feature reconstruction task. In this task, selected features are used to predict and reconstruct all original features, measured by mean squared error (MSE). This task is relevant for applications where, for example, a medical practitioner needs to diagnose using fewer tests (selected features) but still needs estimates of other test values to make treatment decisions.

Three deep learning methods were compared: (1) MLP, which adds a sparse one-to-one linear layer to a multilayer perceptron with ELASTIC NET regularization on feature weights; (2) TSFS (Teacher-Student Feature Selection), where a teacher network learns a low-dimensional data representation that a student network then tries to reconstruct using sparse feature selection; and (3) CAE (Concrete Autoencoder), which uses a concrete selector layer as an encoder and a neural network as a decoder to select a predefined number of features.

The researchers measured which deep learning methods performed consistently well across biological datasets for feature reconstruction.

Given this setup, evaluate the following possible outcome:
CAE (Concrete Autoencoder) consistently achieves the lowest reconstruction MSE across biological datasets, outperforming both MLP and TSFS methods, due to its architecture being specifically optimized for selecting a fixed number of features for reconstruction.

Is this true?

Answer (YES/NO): NO